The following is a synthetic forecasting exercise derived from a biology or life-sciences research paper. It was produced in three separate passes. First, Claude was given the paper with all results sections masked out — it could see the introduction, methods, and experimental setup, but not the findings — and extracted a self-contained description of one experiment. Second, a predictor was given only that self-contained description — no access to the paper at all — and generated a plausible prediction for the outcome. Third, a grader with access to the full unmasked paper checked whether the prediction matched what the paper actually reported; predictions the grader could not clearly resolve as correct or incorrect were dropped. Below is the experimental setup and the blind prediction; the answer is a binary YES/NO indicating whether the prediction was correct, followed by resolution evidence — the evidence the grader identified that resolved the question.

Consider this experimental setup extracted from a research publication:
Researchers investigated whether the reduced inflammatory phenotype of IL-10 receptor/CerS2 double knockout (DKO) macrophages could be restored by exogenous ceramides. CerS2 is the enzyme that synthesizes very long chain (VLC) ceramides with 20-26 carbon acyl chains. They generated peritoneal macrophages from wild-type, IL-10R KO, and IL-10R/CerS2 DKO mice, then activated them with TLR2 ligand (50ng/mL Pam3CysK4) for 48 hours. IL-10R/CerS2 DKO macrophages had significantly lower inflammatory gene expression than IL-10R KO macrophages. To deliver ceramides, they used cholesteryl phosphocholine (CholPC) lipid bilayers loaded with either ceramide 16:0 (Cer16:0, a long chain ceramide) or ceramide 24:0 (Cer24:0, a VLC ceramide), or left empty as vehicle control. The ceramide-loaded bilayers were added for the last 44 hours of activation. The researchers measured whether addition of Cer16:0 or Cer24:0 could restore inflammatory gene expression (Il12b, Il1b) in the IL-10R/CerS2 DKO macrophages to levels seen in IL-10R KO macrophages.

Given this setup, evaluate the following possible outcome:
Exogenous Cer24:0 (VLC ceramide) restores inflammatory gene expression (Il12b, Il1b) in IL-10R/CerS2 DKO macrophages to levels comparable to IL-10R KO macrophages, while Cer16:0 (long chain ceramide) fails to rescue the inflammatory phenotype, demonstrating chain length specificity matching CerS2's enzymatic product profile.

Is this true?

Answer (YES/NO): YES